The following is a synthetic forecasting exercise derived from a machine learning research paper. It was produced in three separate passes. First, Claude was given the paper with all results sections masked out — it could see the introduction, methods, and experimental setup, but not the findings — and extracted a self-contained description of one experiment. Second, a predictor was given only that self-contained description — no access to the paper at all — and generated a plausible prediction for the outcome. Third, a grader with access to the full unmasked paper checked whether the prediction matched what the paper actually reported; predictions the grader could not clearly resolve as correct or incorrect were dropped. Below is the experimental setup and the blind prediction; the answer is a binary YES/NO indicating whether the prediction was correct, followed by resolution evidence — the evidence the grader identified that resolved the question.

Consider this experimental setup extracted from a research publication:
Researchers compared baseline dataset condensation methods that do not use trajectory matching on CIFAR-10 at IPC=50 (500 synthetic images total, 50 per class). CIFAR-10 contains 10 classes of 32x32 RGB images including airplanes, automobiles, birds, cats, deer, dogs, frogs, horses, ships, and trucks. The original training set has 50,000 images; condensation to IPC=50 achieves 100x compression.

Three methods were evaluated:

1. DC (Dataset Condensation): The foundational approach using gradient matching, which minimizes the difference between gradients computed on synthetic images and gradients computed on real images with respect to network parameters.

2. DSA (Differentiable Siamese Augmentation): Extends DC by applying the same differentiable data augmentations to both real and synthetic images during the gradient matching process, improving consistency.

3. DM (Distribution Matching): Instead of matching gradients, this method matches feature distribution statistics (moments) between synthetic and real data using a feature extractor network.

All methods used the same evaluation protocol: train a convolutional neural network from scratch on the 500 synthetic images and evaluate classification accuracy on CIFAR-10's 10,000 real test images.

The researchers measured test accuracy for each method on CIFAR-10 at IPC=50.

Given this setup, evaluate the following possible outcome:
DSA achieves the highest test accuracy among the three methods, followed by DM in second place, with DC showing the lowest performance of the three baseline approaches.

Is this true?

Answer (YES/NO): NO